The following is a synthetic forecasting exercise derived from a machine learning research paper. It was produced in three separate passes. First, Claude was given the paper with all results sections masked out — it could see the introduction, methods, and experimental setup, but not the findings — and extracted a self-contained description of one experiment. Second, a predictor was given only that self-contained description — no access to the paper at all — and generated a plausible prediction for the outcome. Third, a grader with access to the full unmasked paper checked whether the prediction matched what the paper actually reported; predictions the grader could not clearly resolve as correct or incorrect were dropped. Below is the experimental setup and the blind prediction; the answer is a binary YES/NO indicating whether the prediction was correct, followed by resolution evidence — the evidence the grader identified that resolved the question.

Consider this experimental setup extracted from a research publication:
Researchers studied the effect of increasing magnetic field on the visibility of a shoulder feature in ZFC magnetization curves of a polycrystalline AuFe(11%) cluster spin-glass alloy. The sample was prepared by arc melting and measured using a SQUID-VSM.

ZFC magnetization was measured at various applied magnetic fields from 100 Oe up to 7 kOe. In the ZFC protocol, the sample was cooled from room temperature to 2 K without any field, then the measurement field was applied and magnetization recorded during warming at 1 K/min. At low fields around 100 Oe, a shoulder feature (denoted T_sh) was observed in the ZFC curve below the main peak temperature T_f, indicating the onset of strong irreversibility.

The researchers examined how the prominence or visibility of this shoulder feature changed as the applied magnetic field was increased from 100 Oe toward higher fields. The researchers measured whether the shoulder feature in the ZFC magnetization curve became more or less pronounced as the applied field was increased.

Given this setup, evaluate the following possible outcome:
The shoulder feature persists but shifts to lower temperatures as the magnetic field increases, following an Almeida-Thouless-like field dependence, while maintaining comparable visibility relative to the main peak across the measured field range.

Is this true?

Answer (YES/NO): NO